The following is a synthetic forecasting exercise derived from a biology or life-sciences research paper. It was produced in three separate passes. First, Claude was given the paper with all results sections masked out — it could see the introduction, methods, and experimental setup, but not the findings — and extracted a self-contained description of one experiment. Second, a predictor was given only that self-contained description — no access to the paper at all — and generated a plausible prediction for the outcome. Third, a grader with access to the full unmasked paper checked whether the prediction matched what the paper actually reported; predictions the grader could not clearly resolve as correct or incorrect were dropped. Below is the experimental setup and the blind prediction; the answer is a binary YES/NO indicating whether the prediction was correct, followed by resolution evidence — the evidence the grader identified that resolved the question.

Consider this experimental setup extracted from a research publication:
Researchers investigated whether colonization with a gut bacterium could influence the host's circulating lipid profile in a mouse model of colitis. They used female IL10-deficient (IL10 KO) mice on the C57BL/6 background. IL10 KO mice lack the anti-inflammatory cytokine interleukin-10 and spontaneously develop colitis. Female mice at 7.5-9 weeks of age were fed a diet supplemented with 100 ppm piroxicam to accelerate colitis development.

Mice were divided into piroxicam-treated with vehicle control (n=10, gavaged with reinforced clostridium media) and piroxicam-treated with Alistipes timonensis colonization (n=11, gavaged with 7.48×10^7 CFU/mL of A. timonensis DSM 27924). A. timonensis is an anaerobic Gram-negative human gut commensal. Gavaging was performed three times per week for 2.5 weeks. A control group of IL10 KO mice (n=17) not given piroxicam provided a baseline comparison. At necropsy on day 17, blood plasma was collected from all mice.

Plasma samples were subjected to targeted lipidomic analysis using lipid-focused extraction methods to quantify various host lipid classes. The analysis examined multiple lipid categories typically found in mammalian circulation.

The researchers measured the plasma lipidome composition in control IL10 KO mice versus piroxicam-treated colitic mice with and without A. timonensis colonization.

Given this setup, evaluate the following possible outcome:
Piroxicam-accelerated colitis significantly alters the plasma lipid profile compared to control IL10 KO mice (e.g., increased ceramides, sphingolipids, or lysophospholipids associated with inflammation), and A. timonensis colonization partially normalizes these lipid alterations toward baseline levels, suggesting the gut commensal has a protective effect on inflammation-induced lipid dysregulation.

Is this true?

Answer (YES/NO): NO